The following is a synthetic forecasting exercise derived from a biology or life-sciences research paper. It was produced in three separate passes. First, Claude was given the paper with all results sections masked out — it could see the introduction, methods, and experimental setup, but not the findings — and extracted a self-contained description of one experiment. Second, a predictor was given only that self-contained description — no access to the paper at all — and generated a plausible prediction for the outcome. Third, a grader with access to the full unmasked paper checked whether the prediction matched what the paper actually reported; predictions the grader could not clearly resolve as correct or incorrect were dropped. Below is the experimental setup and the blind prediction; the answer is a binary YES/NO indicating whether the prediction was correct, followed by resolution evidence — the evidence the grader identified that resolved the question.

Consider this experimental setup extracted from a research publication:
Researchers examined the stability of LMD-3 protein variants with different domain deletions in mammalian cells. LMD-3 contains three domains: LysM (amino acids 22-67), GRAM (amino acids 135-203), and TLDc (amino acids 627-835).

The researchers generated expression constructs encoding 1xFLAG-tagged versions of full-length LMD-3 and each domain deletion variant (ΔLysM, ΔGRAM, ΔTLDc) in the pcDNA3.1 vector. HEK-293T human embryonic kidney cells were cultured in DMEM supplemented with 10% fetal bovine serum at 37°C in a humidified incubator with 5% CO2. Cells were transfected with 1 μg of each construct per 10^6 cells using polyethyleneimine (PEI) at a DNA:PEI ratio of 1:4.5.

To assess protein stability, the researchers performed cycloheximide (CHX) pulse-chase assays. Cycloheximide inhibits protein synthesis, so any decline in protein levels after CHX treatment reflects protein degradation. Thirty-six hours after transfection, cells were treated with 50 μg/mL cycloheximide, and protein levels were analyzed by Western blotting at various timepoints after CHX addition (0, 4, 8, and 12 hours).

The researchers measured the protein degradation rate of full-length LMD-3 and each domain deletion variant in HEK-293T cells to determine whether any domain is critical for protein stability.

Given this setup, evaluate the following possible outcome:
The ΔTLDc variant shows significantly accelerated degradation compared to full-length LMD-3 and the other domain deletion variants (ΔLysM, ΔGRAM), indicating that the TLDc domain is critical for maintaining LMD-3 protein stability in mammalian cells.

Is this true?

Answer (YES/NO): YES